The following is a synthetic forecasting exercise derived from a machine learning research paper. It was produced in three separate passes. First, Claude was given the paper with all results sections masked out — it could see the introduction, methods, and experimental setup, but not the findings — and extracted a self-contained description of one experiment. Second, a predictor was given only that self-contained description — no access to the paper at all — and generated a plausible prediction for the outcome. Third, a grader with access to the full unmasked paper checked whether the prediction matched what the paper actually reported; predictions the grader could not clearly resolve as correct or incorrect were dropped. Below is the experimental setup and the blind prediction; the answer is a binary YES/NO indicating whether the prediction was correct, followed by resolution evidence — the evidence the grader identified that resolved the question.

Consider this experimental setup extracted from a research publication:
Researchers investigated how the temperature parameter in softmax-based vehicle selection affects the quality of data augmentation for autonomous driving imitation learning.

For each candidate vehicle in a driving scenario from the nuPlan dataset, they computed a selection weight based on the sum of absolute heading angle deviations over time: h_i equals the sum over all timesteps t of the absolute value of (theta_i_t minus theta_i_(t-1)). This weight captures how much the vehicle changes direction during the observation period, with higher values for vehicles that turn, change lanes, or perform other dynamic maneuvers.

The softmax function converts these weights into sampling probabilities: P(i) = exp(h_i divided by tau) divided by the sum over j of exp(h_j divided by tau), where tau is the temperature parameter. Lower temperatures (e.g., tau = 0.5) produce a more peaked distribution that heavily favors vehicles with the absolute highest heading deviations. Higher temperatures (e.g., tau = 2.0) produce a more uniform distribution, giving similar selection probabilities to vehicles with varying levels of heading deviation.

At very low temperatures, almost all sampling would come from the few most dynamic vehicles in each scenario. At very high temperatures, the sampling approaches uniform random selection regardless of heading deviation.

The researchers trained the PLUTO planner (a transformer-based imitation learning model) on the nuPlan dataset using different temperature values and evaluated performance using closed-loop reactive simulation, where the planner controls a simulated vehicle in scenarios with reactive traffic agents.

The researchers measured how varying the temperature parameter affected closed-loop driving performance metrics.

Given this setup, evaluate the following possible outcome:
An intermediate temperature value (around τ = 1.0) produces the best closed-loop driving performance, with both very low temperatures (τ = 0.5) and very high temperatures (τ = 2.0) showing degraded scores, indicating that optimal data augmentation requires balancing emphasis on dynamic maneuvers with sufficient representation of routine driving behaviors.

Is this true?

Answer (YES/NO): NO